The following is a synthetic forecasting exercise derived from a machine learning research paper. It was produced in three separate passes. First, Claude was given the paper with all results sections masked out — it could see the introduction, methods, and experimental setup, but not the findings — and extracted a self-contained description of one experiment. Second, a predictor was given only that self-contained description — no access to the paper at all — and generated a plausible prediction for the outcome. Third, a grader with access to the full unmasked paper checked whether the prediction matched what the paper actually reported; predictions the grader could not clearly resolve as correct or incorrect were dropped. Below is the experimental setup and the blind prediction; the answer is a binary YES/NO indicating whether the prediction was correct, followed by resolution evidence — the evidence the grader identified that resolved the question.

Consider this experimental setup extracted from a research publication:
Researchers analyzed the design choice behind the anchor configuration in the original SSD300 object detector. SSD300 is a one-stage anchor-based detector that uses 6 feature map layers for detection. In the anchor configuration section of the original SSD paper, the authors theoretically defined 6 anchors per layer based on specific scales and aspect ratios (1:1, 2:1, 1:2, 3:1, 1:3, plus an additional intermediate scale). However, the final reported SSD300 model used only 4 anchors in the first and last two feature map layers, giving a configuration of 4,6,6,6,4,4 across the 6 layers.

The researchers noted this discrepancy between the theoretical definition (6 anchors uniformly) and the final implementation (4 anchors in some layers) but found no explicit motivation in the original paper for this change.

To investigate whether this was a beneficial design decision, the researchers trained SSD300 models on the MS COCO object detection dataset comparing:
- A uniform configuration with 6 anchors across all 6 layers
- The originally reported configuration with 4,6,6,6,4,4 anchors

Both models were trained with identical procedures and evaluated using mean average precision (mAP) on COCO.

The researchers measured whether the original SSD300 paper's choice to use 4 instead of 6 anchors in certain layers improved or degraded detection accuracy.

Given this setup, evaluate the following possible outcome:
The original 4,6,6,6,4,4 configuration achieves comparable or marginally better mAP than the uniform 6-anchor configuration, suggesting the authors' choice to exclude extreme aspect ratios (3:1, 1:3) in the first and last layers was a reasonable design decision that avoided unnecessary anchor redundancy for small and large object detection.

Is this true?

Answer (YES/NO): YES